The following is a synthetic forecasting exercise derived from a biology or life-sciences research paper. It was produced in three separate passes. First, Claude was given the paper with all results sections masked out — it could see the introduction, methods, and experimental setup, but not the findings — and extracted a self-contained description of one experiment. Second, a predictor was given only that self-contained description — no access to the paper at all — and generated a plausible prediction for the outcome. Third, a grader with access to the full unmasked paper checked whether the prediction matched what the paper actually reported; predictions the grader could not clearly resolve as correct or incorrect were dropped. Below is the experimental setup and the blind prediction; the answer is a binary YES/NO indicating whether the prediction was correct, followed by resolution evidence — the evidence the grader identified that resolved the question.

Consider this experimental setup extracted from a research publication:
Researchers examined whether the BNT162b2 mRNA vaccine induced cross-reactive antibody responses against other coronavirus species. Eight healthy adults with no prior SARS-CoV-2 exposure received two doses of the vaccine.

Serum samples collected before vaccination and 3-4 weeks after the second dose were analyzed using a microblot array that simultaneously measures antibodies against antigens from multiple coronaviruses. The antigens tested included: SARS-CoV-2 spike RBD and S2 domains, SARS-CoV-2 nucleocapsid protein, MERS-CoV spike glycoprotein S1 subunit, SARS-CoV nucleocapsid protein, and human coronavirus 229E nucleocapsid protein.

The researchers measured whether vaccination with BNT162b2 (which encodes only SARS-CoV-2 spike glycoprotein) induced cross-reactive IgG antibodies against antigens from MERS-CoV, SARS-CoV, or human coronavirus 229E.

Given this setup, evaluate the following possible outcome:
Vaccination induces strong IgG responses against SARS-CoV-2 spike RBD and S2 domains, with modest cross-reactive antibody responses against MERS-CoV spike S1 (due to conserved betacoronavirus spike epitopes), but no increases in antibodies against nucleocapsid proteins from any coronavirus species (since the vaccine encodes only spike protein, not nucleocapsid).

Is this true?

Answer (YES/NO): NO